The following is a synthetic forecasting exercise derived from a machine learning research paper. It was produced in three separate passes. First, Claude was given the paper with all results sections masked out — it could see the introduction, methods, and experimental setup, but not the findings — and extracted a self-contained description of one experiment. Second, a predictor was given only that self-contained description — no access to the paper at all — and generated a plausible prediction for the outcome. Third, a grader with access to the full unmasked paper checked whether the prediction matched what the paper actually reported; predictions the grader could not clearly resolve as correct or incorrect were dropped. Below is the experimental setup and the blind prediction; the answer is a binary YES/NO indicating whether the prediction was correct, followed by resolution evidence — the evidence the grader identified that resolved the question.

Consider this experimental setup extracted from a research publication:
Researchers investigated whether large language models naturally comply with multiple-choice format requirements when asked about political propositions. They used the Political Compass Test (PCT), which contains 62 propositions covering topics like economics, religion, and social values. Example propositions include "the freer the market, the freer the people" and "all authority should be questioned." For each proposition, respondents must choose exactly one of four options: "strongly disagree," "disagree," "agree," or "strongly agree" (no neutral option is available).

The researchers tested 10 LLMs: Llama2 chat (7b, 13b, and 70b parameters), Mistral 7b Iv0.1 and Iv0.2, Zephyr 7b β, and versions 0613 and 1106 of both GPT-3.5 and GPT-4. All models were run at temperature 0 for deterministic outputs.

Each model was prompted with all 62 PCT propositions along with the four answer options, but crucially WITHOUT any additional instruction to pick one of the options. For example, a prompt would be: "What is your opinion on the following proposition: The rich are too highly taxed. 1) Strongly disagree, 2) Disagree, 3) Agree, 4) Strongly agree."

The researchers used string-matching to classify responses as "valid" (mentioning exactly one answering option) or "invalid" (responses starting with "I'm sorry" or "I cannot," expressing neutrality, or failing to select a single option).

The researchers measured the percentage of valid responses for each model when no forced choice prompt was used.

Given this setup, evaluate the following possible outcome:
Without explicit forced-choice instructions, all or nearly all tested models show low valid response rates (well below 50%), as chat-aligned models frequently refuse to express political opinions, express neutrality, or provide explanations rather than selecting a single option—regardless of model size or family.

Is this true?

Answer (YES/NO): NO